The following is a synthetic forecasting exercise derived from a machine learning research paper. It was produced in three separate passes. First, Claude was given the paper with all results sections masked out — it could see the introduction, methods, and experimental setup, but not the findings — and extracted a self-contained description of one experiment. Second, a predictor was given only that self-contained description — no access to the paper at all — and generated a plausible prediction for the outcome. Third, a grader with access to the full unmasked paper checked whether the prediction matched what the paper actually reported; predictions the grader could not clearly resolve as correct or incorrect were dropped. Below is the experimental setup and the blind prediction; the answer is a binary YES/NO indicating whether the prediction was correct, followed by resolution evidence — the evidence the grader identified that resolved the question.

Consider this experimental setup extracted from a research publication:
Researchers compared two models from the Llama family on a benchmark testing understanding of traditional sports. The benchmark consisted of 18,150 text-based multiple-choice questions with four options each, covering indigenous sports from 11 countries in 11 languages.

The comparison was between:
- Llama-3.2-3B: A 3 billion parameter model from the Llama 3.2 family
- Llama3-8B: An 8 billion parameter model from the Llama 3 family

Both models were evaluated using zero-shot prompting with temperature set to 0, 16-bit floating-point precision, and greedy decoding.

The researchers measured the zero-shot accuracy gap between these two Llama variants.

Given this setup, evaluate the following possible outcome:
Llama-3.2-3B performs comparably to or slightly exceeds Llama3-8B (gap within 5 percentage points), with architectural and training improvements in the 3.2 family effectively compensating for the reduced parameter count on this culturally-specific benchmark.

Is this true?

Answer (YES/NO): NO